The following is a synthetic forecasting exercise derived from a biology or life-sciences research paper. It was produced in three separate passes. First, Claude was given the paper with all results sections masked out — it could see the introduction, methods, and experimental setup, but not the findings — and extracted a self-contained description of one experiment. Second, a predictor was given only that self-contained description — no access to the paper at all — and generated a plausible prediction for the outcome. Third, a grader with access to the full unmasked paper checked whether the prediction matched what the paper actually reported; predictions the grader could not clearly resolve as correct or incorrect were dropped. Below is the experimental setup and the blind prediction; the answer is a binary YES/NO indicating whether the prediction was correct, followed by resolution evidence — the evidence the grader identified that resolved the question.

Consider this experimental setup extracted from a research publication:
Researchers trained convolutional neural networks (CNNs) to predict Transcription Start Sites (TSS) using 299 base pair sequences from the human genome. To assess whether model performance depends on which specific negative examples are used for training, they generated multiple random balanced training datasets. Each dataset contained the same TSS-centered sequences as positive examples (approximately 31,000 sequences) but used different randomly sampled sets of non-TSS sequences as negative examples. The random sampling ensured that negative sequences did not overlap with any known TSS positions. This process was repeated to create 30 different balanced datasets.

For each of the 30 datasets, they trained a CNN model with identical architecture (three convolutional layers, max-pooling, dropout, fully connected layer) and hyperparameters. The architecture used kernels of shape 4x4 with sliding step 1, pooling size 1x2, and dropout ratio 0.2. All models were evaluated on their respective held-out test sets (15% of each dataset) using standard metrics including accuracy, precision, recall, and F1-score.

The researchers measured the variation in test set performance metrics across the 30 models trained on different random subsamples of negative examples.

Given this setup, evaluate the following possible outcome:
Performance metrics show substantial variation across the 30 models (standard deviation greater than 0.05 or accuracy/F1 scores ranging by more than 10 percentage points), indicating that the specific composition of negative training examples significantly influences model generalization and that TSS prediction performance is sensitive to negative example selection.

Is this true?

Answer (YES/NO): NO